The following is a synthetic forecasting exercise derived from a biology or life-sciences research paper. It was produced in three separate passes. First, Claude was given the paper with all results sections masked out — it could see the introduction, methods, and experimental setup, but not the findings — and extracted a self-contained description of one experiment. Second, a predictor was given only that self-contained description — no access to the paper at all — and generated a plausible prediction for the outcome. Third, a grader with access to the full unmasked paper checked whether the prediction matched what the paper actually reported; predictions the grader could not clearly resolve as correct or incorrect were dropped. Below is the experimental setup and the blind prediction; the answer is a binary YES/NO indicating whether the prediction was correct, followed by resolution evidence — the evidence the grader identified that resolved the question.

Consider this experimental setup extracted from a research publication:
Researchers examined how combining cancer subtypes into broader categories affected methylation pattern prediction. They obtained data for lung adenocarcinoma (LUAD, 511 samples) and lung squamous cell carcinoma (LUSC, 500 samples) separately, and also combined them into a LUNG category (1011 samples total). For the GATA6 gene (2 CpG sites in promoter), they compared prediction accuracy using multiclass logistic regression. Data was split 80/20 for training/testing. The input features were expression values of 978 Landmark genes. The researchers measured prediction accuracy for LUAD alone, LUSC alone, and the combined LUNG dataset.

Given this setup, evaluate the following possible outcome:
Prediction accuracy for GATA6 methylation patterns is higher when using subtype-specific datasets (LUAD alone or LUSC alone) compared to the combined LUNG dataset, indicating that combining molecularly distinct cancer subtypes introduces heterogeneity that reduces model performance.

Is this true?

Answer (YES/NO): YES